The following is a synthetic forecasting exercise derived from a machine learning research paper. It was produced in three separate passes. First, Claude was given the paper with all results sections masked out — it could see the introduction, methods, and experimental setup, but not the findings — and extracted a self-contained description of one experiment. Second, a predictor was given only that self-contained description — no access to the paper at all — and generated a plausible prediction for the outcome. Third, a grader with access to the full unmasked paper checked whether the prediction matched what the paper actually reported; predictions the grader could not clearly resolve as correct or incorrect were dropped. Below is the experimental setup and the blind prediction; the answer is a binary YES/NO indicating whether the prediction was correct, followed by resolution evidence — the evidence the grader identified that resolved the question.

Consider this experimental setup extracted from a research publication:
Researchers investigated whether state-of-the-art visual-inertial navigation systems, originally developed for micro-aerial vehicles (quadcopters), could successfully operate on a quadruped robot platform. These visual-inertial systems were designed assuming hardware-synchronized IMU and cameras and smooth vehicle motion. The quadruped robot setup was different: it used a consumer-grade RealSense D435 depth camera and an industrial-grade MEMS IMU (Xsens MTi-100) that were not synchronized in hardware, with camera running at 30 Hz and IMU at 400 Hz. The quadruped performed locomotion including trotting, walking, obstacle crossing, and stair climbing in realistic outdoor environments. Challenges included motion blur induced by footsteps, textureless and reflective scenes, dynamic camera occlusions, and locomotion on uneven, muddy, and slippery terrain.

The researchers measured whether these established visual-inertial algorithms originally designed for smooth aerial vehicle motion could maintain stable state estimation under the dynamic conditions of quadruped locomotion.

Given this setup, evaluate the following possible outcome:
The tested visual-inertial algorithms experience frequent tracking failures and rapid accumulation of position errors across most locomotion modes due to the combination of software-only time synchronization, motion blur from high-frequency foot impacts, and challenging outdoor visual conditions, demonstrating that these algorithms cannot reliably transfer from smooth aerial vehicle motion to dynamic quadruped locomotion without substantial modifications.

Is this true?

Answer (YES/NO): YES